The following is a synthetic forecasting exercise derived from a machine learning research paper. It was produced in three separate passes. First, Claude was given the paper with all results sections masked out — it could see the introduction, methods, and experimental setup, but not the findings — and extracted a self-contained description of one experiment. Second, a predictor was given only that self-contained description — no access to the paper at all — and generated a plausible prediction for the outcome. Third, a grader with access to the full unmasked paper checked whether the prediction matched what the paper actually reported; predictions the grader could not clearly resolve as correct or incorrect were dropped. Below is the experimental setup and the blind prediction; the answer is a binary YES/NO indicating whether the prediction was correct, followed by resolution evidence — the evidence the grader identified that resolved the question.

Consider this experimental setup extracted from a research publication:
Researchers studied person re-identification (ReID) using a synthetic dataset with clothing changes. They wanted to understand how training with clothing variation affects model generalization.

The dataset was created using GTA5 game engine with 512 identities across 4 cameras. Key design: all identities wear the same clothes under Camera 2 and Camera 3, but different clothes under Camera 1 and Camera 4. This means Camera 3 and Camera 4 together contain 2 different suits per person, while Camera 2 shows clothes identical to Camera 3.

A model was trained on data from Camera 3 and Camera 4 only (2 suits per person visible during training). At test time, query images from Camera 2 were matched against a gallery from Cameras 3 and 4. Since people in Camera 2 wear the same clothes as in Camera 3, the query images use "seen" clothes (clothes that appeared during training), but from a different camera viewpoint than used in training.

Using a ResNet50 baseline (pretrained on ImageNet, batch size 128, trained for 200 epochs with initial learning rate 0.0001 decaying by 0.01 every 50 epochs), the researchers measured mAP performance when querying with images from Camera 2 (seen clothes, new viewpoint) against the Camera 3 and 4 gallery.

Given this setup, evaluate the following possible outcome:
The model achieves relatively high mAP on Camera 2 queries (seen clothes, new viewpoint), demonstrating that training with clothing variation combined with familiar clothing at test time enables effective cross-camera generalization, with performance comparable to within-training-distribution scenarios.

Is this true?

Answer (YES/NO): NO